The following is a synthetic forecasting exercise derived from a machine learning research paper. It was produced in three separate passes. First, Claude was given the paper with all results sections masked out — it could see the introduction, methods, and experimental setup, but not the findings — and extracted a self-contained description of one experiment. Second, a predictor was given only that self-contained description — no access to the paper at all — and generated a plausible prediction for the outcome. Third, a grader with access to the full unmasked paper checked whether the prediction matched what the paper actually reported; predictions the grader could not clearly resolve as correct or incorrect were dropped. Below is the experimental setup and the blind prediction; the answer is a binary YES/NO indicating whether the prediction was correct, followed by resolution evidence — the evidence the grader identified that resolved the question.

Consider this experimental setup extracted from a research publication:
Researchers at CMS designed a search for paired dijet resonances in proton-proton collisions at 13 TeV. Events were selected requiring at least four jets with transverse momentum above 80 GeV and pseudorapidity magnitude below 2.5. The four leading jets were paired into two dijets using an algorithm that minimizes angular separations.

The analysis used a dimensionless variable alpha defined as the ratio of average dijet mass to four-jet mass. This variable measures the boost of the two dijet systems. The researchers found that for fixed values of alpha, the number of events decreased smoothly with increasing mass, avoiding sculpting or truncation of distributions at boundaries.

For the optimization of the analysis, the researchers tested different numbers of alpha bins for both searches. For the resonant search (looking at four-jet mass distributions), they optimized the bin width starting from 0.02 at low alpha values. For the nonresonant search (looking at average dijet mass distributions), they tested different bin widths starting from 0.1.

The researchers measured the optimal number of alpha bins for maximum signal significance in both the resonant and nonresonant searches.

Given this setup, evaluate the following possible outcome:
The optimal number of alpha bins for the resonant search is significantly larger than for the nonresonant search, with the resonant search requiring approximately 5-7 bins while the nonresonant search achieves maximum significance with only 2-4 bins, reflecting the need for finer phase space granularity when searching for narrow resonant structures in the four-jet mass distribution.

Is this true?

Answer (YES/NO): NO